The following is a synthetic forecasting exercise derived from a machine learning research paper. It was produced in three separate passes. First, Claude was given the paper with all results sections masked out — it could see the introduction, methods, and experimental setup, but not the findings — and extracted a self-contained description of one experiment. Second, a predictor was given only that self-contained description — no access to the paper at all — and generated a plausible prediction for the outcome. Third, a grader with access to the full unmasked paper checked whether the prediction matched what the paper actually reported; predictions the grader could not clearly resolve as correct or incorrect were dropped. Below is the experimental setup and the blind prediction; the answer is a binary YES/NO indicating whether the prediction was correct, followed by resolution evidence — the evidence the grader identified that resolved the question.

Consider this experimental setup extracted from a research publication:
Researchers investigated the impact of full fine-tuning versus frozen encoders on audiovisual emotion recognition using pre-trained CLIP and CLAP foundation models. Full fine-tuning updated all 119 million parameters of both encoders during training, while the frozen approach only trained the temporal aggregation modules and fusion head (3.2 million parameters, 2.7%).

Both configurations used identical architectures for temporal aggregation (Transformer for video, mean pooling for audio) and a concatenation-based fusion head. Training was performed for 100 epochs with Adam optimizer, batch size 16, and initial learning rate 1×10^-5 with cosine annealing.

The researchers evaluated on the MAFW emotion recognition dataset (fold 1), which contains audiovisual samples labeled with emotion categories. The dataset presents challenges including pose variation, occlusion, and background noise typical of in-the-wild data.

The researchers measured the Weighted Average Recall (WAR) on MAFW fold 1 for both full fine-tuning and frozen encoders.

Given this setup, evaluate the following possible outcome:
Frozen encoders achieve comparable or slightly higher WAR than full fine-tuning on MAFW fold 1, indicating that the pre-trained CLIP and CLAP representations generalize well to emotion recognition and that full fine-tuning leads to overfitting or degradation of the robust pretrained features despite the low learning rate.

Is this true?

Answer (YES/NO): YES